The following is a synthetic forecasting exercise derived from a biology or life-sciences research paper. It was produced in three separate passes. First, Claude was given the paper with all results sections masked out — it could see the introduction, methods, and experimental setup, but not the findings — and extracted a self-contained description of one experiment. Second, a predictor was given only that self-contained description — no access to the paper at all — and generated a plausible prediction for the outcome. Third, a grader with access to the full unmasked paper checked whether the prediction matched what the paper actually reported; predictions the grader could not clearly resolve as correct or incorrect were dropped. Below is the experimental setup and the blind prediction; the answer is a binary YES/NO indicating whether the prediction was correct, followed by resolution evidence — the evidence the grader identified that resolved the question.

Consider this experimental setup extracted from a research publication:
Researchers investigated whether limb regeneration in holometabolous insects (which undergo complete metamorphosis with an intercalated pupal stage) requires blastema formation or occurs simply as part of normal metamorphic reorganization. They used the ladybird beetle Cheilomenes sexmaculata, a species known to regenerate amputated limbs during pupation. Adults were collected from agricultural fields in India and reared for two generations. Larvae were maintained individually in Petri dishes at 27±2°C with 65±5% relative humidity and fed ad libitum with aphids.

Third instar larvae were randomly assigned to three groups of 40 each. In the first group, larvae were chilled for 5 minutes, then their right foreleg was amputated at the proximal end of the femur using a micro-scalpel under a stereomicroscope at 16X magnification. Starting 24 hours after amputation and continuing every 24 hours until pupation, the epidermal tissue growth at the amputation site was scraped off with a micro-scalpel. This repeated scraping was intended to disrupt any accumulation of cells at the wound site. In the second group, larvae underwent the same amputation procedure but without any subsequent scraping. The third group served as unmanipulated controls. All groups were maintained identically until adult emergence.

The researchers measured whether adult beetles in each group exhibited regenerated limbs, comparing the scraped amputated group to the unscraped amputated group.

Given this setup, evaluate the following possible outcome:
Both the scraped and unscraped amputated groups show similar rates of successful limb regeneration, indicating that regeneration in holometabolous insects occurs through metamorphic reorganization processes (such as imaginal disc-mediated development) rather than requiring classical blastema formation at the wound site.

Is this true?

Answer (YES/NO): NO